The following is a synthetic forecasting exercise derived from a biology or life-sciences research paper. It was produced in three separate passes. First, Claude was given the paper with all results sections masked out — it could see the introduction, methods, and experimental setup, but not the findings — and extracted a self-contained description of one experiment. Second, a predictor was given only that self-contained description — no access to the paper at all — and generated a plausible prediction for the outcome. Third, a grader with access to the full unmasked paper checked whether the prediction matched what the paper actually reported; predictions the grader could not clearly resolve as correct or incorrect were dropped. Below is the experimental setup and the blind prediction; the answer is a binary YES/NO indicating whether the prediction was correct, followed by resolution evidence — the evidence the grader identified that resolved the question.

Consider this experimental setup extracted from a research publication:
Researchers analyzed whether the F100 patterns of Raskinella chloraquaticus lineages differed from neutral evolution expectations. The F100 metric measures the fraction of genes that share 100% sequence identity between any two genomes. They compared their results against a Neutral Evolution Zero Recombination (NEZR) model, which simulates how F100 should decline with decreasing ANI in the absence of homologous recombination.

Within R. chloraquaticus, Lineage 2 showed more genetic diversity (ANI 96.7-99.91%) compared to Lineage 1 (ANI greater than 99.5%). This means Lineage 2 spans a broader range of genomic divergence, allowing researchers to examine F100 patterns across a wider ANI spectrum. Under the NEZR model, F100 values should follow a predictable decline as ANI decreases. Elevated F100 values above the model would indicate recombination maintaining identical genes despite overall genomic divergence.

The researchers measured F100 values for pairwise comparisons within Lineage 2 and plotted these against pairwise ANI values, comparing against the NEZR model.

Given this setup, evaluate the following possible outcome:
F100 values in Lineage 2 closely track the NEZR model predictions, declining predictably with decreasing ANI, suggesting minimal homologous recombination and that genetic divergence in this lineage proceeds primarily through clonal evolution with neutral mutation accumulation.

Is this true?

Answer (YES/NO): NO